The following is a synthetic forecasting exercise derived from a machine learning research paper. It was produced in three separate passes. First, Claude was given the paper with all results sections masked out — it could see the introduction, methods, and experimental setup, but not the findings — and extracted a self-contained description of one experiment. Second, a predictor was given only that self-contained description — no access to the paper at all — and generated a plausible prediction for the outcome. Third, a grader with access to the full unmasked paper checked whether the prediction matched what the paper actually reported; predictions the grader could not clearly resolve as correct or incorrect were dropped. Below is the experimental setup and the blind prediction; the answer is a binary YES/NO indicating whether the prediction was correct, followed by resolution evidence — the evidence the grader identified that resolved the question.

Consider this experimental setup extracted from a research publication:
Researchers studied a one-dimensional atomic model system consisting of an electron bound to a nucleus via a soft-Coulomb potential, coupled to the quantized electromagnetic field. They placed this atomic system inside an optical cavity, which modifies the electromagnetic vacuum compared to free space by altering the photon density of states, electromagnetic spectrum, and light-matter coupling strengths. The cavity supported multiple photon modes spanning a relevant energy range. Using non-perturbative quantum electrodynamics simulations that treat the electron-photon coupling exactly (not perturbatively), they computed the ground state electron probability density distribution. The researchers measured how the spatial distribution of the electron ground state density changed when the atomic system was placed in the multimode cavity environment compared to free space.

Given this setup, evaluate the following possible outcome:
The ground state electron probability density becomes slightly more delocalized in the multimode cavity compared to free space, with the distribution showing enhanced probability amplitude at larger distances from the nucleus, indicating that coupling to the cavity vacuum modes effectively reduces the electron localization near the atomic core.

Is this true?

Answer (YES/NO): NO